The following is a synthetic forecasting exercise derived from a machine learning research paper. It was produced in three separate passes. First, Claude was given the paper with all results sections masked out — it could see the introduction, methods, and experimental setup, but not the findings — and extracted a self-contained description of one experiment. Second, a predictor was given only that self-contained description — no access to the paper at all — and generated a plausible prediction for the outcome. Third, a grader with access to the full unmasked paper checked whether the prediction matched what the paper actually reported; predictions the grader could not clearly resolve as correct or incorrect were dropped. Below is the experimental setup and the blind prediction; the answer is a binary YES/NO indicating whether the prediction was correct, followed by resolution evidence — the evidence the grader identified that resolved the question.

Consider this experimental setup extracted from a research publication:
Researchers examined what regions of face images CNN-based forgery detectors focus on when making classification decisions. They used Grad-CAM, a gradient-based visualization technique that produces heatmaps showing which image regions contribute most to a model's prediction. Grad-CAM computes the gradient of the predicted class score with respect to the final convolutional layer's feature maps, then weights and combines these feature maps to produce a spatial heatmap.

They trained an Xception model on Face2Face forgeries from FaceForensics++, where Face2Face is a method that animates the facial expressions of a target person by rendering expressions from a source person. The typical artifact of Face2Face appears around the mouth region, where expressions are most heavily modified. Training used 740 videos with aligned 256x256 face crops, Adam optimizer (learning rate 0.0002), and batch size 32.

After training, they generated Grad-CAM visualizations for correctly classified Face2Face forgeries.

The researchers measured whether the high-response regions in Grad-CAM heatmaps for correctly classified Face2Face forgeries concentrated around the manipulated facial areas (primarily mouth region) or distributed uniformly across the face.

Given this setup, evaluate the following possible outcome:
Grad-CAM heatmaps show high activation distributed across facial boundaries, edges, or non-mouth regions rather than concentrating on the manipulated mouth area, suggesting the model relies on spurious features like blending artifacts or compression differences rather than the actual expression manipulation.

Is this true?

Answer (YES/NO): NO